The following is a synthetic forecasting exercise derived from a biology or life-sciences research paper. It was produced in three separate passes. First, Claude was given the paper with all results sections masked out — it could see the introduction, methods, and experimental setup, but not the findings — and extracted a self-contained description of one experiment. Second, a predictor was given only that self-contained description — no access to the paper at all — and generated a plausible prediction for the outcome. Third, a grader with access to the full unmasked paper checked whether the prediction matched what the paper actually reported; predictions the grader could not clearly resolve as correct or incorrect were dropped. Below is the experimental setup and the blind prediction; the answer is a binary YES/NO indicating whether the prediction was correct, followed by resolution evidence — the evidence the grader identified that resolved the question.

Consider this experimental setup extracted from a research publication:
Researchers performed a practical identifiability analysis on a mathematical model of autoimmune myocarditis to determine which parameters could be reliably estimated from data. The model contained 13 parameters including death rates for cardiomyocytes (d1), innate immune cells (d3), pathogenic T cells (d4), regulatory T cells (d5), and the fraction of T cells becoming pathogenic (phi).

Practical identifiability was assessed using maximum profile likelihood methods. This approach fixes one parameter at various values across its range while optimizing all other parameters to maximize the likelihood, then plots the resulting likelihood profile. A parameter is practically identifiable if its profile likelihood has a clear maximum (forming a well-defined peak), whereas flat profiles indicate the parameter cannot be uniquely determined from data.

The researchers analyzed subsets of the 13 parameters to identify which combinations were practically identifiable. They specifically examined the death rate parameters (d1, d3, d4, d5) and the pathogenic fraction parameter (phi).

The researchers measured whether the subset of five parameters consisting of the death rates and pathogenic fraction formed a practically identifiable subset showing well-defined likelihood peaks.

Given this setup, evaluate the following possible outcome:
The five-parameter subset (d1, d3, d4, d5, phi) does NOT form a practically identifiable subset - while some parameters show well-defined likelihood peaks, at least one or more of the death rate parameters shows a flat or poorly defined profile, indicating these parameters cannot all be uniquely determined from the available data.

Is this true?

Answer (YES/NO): NO